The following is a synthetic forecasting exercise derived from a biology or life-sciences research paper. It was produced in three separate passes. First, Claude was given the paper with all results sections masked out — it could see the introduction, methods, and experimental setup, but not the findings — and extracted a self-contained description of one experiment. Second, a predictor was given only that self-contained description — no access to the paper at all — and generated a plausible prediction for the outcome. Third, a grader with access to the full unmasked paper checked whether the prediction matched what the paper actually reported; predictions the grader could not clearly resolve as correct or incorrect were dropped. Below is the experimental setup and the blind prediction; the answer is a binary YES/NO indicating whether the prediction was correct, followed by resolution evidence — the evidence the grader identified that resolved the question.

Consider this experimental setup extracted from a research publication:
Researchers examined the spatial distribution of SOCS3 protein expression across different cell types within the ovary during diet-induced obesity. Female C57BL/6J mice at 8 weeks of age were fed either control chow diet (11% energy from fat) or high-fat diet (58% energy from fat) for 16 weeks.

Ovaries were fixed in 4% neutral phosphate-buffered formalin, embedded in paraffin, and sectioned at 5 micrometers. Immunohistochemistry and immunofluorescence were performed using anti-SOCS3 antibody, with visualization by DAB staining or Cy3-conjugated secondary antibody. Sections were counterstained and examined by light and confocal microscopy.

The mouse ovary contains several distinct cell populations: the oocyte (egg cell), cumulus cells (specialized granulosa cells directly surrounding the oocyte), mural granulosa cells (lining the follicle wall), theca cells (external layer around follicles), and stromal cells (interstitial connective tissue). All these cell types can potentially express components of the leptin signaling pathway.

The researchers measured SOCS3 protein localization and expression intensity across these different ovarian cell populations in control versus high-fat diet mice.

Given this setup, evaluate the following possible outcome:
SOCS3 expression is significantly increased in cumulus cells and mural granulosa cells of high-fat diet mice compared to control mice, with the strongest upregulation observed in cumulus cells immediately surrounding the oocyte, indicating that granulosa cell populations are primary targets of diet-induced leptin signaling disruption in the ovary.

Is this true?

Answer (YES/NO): NO